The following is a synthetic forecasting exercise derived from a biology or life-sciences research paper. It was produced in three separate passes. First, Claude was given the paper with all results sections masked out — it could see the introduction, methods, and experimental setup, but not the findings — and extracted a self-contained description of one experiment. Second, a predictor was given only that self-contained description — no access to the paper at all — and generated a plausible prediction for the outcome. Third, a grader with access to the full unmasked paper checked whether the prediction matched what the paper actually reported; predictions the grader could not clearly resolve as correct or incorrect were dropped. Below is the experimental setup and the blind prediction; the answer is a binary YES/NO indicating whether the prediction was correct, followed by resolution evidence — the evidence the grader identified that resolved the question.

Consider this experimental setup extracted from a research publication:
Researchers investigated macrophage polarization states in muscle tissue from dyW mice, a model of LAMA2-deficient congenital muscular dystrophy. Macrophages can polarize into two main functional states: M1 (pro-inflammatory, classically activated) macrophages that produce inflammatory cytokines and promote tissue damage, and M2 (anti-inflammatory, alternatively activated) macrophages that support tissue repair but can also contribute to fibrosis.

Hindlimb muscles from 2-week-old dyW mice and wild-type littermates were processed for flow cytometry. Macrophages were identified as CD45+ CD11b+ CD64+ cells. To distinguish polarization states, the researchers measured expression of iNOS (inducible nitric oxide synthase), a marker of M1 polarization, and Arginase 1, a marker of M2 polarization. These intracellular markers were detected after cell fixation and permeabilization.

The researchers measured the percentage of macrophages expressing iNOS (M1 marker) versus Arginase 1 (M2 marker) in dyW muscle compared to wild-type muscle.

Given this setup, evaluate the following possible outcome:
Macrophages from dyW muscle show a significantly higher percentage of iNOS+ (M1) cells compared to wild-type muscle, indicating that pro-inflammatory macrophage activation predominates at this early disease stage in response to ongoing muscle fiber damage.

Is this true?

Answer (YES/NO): YES